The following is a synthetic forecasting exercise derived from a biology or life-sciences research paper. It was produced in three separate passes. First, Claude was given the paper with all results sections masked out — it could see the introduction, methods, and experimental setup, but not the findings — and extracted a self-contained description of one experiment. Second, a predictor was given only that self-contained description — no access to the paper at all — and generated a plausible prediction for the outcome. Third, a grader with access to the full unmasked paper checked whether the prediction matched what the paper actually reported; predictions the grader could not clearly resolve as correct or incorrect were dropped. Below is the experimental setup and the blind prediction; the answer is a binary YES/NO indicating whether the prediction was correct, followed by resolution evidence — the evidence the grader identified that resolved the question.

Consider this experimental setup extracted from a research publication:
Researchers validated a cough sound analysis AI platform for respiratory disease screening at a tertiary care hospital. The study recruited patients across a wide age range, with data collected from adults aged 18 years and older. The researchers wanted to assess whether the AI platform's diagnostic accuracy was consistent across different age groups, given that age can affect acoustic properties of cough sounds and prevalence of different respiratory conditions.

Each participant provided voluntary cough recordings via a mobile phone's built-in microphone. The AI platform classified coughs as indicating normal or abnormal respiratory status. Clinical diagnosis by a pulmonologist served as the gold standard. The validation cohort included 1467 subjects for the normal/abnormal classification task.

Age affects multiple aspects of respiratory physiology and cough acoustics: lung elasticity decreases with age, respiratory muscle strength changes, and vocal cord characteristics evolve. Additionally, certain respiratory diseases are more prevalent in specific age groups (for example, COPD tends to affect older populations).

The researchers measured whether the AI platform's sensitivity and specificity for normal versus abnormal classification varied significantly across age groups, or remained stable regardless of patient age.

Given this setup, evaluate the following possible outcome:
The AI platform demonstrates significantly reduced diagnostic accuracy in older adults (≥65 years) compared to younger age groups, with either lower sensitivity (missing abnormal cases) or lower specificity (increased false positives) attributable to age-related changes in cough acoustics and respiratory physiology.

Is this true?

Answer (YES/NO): NO